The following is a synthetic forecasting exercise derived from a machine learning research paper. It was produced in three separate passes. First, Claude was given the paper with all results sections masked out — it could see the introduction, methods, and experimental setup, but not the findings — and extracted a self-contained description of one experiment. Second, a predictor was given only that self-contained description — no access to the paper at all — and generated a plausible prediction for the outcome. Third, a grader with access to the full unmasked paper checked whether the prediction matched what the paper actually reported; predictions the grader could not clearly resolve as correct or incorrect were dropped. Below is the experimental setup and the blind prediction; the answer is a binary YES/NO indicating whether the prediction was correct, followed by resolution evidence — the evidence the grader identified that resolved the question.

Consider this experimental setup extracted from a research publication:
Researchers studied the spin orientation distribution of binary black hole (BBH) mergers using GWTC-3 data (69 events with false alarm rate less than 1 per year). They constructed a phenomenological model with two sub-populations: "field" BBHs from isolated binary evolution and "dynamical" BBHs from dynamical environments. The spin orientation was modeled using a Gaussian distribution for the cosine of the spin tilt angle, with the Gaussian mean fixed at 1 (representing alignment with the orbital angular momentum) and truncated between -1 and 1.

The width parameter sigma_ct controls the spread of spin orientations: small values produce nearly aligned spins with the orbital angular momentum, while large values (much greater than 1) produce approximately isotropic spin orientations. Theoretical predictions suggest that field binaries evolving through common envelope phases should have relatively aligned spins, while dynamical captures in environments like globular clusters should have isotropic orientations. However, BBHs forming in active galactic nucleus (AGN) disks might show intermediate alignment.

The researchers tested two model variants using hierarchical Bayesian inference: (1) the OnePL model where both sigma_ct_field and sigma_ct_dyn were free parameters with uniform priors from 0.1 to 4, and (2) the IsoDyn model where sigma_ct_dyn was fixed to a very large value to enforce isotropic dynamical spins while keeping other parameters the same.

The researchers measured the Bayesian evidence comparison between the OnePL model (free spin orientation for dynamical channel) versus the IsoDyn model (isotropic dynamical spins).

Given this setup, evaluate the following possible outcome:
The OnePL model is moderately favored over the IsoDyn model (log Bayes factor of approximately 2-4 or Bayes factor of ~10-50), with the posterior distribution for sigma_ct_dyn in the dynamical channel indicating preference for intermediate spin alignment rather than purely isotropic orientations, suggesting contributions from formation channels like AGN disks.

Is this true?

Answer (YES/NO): NO